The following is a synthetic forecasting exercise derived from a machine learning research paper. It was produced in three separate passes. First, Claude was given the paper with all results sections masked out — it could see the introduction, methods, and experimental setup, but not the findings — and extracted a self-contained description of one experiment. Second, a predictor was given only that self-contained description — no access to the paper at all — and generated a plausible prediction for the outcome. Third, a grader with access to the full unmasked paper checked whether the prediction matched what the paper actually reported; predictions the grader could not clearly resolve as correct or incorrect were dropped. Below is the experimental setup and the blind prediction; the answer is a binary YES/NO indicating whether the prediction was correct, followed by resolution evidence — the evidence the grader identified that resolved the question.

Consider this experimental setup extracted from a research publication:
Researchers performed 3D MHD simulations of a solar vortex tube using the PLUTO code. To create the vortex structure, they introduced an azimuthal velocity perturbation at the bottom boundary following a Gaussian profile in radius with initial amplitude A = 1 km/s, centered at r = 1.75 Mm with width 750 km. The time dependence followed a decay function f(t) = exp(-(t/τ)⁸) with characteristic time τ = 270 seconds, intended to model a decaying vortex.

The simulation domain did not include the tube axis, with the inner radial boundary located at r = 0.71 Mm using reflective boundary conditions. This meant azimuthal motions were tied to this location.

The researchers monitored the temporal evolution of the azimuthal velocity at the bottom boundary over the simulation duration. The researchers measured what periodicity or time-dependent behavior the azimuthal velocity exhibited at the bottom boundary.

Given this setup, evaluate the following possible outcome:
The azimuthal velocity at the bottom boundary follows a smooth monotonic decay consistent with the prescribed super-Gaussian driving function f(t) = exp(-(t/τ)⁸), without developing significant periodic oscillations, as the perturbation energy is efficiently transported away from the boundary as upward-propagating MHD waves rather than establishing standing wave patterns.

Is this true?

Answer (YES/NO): NO